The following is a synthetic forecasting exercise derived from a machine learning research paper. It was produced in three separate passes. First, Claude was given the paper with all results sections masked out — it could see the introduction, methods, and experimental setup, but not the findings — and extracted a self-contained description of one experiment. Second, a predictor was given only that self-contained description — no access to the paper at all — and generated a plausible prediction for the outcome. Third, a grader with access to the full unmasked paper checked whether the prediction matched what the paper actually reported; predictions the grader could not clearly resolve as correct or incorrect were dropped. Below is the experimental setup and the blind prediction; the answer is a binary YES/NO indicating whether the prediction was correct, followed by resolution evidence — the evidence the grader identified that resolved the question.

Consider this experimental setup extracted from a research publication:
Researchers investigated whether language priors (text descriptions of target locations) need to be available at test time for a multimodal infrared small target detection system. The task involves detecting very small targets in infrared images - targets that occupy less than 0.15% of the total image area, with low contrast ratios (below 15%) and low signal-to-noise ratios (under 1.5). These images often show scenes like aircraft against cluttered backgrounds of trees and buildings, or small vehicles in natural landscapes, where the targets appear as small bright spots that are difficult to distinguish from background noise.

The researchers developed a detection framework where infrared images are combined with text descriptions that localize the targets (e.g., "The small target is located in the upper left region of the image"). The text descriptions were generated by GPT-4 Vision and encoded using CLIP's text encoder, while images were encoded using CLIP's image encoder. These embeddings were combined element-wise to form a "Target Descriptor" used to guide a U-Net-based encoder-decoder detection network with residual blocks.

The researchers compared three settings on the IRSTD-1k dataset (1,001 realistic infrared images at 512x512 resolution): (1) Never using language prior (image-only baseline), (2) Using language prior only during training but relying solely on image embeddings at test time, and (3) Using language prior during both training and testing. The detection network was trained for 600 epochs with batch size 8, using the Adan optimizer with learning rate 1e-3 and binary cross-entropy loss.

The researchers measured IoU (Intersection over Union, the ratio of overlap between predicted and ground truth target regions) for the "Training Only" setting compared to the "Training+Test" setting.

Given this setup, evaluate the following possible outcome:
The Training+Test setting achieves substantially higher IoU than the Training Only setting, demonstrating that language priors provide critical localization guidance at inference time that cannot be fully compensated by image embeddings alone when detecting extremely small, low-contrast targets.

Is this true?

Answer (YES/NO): NO